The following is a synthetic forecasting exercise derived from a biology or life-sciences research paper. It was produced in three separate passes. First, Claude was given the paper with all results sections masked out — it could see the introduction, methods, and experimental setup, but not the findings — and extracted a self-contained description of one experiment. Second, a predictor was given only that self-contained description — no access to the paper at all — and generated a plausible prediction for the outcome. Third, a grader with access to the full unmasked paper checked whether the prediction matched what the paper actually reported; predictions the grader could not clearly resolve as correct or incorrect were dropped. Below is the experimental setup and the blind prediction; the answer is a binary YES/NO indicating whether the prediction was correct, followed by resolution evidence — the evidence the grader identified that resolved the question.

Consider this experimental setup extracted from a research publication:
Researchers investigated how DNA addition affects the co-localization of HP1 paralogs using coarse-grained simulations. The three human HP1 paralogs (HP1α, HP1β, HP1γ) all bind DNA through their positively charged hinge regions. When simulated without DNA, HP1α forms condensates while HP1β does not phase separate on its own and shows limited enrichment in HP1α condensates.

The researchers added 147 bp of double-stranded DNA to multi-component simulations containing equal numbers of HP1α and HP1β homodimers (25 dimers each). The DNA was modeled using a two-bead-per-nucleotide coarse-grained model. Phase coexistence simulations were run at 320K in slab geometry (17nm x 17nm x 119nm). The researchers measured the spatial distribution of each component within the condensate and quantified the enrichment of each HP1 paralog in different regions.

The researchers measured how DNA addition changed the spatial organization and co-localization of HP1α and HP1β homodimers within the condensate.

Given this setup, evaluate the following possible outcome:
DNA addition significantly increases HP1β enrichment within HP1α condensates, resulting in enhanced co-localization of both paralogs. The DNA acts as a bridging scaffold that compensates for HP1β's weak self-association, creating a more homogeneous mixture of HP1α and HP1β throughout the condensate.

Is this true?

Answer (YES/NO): NO